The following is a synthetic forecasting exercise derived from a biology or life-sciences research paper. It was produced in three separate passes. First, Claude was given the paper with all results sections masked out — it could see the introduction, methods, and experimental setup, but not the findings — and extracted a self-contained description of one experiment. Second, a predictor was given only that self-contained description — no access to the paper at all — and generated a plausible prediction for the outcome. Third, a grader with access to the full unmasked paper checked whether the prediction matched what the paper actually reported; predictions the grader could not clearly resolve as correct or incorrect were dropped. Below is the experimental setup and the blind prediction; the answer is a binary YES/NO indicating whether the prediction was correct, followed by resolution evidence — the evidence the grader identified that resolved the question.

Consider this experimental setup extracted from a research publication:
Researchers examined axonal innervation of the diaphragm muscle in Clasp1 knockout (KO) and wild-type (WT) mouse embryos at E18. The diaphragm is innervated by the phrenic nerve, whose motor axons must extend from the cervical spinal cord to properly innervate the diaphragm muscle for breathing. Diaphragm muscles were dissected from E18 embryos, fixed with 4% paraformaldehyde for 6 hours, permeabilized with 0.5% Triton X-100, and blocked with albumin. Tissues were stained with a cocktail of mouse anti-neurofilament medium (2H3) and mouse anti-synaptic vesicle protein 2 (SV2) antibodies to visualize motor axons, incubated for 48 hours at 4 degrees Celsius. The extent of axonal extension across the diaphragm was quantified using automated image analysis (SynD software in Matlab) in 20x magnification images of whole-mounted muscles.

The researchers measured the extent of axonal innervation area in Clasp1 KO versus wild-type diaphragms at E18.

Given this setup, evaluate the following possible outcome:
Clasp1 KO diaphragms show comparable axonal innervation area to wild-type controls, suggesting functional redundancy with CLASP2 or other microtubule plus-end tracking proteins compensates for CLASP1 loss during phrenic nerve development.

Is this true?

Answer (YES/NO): NO